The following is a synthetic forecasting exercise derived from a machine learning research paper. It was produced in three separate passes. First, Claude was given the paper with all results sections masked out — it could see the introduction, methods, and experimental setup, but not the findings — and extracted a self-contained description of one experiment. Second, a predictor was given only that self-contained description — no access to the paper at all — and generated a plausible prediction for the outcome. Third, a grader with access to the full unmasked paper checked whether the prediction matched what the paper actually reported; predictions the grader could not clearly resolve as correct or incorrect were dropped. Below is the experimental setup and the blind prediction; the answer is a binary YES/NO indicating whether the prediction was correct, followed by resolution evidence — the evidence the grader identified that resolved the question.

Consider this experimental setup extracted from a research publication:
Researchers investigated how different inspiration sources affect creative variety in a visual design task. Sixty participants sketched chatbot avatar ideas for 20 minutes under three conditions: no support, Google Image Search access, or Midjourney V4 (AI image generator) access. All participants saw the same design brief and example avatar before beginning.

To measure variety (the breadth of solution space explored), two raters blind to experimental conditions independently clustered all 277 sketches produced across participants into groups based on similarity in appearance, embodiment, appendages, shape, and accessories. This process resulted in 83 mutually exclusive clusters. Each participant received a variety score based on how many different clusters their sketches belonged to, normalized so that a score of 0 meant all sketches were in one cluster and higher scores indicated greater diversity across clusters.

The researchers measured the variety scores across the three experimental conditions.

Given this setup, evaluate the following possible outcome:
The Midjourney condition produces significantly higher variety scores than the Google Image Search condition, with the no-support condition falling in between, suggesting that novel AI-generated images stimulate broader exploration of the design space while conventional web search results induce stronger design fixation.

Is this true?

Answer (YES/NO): NO